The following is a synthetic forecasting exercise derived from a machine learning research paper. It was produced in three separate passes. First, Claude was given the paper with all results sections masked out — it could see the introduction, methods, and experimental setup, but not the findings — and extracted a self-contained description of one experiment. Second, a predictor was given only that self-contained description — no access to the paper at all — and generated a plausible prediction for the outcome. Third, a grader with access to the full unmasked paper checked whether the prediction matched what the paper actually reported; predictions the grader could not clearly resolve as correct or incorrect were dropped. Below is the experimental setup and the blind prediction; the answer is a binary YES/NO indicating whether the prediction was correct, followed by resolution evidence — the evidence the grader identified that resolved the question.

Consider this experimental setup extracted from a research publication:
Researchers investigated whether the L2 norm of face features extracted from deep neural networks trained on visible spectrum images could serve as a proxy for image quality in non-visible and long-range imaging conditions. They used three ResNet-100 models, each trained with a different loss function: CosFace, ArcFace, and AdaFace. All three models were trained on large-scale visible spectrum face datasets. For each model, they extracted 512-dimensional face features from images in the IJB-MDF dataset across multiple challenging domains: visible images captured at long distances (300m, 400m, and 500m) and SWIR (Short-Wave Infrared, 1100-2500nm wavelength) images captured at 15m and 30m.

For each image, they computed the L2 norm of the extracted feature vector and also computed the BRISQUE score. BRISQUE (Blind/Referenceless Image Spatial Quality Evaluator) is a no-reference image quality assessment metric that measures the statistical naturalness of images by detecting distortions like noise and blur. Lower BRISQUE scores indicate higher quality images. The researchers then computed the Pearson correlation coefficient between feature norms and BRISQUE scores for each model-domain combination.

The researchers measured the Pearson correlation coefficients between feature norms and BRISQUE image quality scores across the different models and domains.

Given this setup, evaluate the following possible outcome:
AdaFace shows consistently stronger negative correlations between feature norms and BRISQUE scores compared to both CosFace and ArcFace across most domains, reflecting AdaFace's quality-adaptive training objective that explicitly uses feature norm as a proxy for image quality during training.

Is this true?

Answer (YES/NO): NO